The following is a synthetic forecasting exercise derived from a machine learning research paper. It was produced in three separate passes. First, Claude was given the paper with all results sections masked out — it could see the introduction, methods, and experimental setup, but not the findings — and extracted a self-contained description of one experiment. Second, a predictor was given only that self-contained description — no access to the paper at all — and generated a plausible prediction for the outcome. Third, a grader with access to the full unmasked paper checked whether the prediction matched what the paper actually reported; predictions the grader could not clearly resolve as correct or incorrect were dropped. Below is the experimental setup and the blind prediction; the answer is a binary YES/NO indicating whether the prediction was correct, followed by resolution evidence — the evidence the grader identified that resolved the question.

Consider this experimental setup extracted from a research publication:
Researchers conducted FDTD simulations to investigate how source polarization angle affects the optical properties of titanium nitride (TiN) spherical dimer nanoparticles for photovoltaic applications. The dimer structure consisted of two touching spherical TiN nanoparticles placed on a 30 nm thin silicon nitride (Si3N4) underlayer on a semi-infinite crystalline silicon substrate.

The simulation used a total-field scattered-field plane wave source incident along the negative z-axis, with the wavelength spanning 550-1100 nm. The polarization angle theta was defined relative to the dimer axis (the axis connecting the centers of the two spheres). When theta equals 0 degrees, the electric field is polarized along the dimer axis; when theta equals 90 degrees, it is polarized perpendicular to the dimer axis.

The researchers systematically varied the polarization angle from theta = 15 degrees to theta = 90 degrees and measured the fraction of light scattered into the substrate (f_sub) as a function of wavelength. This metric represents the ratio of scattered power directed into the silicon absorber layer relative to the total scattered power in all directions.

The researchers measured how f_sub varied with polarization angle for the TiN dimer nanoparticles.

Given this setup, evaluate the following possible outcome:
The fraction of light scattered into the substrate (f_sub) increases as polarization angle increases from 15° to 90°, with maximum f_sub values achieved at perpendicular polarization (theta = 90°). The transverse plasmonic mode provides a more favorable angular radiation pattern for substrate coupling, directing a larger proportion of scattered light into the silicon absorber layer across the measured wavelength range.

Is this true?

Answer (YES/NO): NO